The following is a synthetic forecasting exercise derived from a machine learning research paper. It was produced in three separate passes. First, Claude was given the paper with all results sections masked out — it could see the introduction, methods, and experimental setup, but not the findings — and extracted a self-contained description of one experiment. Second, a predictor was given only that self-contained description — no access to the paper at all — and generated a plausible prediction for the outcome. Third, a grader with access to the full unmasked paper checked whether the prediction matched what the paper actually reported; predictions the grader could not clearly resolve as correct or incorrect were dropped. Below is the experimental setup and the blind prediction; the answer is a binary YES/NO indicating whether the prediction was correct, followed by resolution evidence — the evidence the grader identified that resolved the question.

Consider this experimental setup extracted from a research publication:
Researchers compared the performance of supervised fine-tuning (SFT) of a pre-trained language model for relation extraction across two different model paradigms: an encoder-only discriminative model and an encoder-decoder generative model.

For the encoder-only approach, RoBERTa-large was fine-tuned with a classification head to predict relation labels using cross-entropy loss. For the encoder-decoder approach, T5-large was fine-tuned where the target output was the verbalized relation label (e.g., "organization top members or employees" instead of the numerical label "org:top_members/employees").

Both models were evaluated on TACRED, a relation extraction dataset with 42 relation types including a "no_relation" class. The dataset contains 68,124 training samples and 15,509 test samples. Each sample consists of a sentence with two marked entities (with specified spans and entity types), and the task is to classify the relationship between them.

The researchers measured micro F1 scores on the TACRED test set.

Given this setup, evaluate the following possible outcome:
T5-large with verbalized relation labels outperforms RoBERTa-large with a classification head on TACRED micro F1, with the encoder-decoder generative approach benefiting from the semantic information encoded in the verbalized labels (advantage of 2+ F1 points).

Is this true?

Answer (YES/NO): NO